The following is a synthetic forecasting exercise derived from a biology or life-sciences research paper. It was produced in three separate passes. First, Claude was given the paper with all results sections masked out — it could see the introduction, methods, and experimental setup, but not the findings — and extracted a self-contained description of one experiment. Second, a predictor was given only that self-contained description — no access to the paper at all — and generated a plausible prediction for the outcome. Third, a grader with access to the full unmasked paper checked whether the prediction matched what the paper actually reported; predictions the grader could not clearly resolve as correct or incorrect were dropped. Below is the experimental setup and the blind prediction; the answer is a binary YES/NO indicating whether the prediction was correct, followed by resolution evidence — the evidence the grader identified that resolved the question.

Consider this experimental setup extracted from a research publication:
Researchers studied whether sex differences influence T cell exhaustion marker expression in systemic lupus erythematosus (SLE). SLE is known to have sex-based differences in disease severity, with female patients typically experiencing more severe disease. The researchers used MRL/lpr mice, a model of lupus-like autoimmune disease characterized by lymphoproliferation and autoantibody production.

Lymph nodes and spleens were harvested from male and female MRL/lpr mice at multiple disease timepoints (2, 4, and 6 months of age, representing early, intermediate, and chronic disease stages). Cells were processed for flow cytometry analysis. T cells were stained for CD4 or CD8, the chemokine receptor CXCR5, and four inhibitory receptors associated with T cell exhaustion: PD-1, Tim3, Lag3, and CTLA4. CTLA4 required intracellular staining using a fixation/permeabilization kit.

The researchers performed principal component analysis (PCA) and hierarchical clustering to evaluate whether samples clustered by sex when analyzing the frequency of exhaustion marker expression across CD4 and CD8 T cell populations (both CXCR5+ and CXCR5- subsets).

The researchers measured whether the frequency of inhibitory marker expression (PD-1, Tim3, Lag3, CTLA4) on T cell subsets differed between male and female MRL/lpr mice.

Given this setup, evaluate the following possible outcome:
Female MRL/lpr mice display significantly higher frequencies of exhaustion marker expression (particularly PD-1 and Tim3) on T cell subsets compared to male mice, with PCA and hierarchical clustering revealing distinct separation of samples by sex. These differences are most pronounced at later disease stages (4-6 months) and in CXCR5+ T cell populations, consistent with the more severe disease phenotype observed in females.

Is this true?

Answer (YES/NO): NO